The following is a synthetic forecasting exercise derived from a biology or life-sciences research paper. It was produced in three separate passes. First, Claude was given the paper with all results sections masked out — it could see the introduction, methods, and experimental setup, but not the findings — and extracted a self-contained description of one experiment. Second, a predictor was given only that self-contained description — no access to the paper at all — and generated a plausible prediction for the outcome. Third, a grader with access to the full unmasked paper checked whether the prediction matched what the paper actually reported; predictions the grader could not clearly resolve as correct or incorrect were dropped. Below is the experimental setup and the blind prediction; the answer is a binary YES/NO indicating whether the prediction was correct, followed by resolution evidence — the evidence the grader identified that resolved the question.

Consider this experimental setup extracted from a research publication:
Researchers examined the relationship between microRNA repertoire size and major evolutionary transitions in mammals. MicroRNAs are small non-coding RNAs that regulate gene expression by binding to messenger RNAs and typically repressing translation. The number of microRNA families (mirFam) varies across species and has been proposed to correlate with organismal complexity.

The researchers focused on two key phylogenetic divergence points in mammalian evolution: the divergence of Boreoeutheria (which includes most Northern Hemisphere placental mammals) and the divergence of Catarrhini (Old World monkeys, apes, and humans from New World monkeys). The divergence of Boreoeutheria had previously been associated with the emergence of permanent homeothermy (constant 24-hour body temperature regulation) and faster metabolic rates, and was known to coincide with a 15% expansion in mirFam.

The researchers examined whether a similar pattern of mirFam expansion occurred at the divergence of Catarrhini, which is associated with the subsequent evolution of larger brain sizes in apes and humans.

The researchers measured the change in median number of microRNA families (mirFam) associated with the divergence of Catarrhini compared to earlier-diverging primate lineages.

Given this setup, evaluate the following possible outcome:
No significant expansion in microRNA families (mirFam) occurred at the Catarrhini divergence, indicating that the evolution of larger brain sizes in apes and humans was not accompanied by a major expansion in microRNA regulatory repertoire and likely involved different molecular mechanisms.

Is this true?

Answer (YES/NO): NO